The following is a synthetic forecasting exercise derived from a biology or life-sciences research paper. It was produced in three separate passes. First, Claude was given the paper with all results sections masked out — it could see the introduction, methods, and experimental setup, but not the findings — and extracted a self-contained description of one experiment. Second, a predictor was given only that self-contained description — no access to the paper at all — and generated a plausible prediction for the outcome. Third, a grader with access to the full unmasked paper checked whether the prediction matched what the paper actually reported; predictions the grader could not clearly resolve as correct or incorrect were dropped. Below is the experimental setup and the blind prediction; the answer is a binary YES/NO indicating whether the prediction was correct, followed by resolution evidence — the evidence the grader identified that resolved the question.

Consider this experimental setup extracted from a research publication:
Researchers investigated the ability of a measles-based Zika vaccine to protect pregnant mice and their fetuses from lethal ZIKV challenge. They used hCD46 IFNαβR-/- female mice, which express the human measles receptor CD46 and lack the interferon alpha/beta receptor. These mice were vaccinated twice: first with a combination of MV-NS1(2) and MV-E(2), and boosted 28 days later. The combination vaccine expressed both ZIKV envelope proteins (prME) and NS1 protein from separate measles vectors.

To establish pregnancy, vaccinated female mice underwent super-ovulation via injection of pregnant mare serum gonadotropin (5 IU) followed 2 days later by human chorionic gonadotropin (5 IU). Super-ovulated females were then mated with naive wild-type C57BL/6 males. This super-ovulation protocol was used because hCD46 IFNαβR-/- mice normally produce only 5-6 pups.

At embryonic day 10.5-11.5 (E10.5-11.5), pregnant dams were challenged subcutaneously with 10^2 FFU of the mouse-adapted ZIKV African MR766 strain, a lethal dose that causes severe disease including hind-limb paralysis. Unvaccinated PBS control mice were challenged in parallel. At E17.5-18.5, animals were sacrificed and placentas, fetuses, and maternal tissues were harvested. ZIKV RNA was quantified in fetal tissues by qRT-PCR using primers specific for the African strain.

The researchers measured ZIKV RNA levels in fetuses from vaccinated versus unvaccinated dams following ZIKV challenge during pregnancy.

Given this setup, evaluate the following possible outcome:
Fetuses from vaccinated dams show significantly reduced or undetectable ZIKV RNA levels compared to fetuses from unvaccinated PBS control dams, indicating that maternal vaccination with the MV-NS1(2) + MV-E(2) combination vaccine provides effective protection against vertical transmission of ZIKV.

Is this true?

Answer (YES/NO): YES